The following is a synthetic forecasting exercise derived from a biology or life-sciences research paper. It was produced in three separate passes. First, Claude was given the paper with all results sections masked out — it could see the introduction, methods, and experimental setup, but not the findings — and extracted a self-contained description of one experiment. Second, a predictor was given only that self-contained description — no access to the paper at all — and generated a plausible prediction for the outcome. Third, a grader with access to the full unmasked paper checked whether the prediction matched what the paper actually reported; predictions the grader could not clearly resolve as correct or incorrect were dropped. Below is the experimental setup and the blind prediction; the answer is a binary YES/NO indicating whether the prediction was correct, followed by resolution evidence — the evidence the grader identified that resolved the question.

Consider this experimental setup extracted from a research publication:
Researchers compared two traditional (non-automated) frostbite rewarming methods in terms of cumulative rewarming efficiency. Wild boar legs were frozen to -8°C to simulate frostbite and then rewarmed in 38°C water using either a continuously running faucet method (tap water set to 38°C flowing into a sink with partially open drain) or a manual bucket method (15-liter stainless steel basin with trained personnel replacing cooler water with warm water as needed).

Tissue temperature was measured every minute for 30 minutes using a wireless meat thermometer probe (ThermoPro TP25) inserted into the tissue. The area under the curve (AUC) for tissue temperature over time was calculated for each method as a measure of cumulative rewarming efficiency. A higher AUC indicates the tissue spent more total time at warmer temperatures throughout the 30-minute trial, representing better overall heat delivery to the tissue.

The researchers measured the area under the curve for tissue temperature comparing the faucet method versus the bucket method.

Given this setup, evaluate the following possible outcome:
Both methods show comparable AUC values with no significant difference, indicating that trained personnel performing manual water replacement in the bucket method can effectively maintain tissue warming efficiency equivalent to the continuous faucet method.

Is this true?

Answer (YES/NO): YES